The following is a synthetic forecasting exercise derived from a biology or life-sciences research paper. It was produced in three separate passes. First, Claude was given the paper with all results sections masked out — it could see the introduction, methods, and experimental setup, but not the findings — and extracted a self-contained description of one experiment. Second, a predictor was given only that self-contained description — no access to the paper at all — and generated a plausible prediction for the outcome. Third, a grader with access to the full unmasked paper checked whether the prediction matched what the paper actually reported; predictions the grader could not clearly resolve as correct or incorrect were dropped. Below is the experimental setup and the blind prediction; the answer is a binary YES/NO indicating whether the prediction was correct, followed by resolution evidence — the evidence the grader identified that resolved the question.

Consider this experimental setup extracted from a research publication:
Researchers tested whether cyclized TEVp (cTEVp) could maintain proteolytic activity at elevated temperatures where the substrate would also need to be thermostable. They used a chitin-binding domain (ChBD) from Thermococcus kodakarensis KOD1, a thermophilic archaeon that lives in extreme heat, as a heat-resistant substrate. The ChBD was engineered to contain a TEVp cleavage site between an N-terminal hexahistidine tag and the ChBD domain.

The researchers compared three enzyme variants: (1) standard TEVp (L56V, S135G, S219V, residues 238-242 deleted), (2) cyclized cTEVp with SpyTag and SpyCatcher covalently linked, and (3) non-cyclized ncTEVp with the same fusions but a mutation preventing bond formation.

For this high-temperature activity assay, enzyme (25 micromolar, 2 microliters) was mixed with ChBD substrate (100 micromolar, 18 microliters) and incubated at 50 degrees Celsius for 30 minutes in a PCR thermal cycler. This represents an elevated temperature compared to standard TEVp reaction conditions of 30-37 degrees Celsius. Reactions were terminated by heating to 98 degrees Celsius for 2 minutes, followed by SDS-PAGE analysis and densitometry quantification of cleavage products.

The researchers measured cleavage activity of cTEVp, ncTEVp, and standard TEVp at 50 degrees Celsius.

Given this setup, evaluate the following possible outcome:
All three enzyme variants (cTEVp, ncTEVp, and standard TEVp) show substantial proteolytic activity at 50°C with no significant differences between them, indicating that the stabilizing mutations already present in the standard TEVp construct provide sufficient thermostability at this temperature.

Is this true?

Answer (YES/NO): NO